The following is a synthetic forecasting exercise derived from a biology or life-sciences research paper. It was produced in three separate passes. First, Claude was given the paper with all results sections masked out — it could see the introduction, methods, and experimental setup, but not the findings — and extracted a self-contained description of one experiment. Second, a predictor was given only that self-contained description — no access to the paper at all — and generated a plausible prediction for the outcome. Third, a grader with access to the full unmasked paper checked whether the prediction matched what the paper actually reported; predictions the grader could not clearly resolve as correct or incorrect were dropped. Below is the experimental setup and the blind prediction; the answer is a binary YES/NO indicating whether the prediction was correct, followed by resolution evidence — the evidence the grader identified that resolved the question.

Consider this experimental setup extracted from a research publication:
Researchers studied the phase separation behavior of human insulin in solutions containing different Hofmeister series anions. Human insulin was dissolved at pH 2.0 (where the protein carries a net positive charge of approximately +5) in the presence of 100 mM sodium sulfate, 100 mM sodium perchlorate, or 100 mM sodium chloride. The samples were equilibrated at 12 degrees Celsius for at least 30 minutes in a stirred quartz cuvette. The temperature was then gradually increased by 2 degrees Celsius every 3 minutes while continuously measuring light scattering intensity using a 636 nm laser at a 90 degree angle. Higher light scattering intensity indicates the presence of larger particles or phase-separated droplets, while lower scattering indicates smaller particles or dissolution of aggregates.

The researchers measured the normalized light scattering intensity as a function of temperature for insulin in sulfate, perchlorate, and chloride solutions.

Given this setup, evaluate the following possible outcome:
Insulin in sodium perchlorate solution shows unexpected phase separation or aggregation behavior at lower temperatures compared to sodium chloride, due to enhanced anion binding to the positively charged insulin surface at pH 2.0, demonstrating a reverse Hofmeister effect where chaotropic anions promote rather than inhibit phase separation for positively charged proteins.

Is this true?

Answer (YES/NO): NO